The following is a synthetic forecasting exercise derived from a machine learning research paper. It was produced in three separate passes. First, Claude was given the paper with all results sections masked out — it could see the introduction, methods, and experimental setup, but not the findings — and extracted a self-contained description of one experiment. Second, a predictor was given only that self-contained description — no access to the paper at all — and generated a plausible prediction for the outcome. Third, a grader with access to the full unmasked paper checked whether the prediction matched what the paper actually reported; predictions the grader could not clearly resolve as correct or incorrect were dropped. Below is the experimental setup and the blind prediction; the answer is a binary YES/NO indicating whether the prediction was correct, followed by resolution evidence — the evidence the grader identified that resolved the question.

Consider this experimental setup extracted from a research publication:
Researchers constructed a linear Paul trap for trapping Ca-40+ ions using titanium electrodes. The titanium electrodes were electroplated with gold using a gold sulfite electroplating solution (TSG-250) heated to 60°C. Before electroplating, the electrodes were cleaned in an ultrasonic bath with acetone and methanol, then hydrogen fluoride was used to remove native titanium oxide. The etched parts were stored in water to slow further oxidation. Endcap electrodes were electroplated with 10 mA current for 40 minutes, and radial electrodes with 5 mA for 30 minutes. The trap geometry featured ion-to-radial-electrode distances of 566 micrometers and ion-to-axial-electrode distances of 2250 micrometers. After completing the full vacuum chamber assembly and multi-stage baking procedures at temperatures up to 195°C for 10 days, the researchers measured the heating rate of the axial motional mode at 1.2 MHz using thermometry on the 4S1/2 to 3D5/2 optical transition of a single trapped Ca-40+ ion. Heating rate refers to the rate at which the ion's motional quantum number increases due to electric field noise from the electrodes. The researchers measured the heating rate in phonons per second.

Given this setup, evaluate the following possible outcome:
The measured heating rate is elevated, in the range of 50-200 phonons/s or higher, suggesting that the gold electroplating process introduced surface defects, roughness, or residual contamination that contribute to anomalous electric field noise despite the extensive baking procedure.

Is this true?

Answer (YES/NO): NO